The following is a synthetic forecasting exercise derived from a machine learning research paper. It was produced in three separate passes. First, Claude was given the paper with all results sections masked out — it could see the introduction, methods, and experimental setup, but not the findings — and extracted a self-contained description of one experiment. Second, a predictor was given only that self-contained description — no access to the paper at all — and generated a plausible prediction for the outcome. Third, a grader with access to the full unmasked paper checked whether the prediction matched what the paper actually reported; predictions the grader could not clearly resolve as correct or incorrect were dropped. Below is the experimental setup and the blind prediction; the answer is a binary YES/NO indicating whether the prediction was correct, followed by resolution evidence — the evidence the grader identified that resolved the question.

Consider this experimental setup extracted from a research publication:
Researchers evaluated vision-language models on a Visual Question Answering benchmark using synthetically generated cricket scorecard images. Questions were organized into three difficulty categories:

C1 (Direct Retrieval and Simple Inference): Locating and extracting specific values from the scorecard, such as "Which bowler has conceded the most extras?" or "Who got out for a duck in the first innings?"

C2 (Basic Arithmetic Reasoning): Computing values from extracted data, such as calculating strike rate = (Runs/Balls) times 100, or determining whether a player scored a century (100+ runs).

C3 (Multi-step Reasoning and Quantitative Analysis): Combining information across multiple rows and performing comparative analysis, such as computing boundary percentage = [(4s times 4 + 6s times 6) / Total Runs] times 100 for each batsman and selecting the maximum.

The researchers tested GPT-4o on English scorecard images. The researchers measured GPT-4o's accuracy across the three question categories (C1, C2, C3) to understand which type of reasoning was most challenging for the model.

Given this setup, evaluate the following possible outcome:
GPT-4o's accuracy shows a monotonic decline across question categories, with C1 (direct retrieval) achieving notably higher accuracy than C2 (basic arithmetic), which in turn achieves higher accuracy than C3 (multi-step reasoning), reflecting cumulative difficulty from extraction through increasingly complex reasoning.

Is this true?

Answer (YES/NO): NO